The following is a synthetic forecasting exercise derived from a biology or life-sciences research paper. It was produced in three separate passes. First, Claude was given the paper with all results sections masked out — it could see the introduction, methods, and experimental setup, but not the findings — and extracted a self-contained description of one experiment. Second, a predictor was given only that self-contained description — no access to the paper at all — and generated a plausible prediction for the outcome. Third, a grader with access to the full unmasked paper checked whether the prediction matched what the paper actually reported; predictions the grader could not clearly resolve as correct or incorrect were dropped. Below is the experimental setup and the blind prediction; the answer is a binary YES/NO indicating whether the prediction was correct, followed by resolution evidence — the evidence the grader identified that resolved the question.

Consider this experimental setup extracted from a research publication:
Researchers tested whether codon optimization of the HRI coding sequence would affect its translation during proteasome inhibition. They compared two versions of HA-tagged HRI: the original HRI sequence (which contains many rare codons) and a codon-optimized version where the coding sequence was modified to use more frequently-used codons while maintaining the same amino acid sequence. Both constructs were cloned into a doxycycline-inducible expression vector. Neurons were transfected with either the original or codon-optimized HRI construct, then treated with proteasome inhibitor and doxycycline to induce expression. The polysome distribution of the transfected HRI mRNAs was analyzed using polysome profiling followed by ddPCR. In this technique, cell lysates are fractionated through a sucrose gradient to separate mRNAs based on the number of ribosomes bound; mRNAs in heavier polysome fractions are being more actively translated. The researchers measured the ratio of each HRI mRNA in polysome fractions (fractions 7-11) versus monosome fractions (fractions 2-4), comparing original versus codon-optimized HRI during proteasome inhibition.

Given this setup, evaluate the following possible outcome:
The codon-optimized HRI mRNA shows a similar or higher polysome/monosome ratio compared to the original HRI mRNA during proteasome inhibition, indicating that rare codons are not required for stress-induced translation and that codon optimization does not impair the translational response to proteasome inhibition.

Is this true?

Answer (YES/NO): NO